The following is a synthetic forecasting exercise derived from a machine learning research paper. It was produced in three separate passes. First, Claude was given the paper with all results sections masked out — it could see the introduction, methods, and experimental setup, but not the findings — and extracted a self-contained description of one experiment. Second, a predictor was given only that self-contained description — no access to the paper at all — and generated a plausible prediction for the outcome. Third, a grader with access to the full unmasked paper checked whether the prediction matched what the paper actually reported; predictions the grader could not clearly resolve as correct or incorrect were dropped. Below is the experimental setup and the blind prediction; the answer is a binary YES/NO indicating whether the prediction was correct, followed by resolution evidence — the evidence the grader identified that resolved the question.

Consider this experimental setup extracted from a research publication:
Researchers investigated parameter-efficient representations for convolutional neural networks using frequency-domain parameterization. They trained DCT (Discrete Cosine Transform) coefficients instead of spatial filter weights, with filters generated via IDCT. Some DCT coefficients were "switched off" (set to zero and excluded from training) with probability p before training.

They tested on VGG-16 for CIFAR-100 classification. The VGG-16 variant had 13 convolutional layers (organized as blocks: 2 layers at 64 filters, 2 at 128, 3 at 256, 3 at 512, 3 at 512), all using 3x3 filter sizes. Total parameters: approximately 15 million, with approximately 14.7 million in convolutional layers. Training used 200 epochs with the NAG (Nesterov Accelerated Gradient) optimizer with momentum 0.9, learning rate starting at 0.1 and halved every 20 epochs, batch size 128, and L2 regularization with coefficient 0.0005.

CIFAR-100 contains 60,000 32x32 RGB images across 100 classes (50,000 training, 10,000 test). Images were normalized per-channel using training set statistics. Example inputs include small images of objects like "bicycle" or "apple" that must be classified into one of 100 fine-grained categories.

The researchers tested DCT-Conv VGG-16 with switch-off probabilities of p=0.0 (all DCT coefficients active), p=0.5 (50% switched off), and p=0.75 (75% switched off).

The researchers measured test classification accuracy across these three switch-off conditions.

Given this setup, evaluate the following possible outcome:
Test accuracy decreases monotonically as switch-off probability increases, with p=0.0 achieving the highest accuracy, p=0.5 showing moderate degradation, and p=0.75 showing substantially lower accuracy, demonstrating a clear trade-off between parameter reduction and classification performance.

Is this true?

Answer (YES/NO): NO